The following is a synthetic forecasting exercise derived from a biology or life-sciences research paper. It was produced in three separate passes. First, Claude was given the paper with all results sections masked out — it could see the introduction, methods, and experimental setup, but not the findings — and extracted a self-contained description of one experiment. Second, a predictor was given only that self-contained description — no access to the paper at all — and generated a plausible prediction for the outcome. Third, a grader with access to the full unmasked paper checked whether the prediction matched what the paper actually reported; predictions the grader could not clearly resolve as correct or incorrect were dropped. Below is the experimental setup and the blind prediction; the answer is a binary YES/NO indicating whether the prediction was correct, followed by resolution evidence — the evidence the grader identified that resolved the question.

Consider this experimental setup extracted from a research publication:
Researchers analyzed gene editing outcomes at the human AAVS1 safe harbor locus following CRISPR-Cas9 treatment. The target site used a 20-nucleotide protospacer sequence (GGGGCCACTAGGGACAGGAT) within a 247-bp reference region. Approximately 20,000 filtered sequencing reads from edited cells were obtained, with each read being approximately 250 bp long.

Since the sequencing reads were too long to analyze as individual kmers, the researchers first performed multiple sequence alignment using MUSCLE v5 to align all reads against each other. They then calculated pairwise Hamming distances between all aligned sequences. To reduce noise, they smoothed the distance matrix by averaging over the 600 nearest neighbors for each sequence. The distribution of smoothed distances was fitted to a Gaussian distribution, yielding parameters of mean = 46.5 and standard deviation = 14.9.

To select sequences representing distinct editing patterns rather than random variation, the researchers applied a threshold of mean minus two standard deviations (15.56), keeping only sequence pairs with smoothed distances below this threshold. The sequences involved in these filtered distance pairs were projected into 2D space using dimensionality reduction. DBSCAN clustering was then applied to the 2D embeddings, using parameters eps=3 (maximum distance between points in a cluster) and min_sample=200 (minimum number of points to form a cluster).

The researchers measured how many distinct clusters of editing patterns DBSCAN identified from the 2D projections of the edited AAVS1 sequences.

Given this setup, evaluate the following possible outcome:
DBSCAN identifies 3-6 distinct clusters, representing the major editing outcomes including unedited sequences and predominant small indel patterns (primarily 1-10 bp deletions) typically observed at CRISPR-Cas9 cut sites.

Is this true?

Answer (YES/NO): NO